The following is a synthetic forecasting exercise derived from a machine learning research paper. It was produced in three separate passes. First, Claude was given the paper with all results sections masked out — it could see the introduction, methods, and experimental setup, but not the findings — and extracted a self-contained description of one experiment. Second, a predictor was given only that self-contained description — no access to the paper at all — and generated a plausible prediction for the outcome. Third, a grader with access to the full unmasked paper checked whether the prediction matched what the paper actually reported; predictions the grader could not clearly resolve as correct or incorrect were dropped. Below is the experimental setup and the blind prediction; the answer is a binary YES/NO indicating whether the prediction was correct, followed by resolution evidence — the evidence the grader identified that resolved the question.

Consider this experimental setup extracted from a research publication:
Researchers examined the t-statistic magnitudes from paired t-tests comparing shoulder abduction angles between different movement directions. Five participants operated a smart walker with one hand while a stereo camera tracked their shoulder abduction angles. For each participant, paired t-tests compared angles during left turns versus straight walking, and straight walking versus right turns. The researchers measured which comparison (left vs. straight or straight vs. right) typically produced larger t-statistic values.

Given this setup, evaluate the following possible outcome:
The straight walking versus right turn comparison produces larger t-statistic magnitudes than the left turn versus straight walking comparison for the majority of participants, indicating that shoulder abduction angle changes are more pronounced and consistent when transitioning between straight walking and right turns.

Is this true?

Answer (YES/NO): YES